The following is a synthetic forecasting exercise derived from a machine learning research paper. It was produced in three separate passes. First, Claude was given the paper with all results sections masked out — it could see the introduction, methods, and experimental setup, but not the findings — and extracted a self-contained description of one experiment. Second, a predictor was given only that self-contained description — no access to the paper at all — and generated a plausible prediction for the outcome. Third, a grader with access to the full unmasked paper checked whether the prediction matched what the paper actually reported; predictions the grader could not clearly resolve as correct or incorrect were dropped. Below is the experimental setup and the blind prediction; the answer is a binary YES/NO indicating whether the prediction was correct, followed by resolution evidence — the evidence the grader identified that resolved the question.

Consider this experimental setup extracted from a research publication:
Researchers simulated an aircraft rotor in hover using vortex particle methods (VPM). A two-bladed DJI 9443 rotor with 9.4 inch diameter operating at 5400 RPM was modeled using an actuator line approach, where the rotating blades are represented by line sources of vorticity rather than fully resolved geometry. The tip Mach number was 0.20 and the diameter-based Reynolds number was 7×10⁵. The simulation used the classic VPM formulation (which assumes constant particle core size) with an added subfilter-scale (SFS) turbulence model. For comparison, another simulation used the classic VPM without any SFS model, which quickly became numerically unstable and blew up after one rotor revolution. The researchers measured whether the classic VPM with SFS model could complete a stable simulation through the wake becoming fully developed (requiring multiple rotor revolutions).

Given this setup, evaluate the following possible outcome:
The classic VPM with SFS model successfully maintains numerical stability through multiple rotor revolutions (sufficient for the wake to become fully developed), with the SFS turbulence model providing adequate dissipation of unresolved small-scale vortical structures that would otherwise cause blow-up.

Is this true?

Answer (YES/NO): NO